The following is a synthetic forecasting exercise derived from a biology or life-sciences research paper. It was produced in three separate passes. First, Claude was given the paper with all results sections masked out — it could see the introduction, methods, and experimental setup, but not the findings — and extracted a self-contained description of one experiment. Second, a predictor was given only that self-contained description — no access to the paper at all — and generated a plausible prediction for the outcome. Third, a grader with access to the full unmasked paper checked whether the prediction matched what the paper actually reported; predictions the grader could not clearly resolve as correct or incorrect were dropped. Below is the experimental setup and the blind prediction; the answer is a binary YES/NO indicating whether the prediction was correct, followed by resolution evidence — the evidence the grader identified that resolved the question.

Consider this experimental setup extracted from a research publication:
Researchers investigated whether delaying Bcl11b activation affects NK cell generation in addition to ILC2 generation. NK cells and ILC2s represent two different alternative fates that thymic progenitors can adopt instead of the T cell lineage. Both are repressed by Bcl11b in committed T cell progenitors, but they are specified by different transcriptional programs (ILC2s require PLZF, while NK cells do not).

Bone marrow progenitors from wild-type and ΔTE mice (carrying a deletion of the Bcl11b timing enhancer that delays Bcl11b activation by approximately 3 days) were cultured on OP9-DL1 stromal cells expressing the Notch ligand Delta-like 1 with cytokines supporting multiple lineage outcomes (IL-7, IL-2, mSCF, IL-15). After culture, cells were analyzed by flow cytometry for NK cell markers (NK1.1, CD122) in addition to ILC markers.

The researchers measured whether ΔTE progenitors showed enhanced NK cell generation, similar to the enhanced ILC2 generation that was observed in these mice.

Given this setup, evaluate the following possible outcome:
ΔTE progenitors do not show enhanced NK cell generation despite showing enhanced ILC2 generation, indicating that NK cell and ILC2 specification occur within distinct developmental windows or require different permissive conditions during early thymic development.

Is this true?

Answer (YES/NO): NO